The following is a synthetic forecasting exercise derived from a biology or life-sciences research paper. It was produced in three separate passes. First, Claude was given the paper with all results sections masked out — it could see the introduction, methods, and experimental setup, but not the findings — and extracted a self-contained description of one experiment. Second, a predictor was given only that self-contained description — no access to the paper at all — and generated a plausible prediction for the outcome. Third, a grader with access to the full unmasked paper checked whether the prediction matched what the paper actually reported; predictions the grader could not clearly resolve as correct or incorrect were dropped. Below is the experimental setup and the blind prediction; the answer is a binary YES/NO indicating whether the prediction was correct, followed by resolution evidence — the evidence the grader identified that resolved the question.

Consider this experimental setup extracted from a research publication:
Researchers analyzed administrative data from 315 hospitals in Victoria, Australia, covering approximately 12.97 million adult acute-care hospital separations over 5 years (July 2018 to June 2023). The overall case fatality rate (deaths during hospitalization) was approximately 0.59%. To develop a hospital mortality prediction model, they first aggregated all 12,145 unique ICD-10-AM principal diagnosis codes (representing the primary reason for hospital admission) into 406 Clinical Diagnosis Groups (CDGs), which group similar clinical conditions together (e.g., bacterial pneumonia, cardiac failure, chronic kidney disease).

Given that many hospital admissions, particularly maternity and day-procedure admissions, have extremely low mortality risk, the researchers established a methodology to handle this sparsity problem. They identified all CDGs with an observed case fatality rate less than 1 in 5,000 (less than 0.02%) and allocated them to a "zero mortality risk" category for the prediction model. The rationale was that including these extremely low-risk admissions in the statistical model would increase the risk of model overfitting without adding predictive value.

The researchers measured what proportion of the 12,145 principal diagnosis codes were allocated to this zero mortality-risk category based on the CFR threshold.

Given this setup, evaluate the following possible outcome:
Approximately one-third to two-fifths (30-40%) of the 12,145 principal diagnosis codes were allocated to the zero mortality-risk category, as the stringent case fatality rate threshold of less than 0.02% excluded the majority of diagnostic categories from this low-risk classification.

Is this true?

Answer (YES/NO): YES